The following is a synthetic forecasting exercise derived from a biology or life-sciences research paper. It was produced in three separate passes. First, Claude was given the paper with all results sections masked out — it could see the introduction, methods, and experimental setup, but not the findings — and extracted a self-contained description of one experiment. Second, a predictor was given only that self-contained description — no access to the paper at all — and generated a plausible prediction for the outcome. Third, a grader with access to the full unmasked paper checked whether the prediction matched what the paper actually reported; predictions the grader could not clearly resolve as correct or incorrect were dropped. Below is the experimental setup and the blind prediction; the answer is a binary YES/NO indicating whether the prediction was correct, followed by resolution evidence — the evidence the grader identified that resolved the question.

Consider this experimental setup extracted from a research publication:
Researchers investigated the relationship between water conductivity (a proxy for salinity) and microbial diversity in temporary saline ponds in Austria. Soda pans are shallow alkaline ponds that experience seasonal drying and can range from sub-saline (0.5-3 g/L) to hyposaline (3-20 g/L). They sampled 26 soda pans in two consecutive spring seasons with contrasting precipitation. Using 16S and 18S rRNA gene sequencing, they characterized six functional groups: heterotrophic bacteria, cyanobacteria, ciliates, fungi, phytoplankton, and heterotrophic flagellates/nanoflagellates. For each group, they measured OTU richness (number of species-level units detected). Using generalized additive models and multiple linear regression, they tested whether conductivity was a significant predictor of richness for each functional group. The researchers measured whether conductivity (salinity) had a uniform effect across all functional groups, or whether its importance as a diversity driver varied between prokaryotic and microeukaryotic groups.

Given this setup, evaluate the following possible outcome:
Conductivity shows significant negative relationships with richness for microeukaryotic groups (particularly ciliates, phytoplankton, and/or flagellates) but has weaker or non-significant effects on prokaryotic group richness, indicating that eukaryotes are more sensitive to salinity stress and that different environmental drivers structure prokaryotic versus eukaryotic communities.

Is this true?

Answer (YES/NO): NO